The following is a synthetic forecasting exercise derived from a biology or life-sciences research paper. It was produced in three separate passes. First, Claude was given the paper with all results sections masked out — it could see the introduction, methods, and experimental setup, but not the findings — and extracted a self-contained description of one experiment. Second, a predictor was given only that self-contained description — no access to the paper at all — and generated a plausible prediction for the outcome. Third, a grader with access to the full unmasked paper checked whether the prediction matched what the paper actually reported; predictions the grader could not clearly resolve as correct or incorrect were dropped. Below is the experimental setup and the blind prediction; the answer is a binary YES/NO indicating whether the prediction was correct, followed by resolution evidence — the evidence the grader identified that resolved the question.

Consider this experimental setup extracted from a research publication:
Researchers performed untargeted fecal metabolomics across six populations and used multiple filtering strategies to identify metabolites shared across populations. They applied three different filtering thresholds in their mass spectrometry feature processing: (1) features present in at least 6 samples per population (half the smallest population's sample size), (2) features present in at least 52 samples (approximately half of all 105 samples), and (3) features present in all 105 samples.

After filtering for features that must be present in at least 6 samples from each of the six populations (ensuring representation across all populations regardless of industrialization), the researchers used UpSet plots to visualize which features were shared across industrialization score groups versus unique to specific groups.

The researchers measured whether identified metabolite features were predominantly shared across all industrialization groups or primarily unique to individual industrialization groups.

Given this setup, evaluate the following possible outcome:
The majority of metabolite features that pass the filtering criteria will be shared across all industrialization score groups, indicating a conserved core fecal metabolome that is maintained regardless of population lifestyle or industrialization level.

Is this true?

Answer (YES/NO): YES